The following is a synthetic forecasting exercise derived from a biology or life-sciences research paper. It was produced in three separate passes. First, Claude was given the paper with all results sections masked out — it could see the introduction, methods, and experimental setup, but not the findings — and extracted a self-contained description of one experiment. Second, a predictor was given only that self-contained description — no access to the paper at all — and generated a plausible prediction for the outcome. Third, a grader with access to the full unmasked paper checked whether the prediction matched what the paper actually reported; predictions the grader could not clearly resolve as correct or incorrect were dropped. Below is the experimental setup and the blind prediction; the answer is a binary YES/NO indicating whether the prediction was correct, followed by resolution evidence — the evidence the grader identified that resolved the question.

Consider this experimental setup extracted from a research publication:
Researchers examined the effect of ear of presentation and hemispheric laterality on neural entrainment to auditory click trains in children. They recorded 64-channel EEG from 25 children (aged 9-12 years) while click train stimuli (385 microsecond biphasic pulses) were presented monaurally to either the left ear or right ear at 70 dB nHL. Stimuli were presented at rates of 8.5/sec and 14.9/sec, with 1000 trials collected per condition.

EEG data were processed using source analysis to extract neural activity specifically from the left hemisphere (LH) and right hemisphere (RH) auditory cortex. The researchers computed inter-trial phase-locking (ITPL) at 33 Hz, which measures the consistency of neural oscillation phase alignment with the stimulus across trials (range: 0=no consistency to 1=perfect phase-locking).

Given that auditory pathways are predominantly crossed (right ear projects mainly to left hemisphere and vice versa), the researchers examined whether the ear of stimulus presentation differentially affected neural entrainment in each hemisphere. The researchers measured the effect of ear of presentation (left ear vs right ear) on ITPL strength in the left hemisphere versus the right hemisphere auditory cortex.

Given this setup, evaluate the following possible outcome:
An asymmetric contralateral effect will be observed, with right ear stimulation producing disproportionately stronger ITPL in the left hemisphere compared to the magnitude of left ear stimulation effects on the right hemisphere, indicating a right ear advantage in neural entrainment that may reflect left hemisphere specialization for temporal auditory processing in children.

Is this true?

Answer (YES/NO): YES